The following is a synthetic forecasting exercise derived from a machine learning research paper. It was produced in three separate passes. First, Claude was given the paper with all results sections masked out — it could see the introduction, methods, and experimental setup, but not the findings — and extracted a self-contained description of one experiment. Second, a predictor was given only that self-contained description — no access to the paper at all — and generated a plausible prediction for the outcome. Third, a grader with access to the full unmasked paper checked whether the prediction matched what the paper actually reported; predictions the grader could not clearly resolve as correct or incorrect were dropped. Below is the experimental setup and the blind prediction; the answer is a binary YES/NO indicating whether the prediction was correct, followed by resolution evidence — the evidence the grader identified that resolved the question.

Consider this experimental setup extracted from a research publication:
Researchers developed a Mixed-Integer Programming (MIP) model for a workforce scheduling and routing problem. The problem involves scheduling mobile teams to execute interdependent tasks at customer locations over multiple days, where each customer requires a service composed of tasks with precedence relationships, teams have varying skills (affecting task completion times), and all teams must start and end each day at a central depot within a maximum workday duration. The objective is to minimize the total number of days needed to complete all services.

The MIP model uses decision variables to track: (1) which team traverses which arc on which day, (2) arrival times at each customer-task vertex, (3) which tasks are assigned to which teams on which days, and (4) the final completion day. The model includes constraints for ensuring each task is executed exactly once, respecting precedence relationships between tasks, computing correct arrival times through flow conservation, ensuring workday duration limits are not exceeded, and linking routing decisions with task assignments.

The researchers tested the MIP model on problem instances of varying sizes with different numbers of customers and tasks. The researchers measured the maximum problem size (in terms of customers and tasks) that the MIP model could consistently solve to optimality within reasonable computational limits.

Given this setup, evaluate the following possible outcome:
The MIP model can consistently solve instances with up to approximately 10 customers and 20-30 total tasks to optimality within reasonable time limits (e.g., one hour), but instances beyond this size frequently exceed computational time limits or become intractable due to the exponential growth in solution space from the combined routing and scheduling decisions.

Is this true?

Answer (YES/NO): NO